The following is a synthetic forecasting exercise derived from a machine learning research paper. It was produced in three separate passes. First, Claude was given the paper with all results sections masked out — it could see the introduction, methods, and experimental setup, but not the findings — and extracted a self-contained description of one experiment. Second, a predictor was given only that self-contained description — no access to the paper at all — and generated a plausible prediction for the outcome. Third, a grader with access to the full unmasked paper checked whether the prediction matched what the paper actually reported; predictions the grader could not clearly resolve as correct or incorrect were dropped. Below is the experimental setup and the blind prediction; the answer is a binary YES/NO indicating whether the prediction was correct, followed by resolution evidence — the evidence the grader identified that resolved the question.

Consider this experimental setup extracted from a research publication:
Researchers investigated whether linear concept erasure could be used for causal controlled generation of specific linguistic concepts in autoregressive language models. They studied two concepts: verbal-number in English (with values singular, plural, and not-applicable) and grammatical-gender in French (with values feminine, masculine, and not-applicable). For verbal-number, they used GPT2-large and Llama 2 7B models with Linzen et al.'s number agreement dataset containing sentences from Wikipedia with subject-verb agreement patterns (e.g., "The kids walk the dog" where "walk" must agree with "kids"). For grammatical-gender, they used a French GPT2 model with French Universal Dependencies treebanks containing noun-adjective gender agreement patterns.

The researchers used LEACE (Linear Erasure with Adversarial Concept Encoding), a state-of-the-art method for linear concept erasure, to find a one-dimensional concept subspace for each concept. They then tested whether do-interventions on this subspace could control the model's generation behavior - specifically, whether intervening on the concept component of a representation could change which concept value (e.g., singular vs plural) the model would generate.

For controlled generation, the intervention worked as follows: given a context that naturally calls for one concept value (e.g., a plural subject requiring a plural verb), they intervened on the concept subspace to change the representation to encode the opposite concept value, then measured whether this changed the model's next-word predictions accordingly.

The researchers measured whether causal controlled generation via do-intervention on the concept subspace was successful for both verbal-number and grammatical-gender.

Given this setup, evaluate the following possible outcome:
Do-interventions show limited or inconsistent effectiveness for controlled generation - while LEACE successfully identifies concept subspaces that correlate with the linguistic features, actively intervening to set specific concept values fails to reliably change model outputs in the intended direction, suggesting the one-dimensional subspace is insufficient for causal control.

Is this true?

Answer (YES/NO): NO